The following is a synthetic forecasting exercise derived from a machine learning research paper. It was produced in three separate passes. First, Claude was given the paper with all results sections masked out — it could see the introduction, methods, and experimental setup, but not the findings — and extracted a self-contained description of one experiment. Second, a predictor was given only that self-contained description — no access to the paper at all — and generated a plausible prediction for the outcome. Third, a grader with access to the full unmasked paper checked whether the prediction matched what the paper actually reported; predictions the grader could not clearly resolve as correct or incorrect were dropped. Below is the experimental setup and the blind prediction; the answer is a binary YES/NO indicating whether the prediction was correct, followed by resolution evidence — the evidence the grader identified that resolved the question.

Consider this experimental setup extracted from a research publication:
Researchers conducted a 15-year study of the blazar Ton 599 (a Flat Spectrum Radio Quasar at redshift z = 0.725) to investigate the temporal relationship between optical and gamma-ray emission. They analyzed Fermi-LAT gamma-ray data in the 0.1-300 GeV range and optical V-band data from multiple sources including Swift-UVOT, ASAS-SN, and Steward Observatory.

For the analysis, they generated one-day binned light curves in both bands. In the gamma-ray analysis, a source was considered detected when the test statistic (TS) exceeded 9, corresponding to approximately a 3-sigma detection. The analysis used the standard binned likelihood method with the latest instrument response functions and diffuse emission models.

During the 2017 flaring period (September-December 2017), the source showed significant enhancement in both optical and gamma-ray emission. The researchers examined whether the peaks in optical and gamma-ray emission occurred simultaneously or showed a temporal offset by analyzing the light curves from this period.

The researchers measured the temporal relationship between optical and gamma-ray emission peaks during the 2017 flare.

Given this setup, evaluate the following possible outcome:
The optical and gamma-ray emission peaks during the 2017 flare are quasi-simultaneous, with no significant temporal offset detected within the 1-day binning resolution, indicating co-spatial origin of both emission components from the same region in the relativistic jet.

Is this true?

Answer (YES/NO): NO